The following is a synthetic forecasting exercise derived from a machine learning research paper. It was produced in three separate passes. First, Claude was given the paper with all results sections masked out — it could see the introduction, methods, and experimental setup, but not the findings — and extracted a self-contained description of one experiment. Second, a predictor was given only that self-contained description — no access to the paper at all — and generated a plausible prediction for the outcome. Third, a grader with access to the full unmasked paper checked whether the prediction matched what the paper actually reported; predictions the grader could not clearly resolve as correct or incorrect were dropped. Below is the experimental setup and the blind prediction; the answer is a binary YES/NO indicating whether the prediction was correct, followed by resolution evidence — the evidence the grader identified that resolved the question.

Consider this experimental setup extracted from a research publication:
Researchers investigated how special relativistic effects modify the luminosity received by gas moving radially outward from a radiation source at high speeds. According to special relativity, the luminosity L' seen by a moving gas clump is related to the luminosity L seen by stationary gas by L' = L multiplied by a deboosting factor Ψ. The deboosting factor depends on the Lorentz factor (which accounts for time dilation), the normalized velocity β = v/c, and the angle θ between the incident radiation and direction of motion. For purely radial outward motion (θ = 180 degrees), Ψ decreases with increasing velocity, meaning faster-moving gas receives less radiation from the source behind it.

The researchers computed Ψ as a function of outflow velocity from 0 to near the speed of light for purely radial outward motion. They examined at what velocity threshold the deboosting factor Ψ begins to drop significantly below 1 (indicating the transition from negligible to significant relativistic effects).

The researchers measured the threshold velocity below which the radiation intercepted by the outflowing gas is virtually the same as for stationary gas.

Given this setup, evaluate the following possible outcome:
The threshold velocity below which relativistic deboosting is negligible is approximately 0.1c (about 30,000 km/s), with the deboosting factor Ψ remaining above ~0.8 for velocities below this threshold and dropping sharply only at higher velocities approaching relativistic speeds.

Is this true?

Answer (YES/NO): YES